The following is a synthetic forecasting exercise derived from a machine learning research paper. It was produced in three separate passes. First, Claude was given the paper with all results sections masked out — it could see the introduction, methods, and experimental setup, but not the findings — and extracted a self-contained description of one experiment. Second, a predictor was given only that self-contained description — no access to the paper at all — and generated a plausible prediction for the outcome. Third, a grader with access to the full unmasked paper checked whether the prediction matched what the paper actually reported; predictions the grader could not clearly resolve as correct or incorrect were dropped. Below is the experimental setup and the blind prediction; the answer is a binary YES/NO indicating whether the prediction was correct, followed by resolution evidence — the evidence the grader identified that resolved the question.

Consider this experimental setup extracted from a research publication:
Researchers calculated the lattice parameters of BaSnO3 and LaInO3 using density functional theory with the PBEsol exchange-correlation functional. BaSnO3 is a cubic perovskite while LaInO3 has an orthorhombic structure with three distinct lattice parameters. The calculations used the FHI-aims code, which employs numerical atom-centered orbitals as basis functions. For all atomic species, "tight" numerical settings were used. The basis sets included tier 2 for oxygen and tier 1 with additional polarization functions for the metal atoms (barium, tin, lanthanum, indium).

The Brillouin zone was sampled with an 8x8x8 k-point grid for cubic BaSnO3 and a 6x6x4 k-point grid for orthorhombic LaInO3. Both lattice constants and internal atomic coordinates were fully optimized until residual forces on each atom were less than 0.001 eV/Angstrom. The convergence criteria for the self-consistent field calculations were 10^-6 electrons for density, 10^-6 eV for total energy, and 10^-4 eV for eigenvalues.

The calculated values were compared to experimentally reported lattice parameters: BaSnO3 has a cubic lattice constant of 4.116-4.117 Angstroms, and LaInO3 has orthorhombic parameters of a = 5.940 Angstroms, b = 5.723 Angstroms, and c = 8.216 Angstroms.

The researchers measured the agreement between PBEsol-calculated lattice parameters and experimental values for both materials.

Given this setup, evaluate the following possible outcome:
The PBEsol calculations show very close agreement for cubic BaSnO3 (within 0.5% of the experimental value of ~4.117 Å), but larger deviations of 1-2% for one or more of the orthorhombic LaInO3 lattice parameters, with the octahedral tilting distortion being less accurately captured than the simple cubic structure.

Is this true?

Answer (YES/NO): NO